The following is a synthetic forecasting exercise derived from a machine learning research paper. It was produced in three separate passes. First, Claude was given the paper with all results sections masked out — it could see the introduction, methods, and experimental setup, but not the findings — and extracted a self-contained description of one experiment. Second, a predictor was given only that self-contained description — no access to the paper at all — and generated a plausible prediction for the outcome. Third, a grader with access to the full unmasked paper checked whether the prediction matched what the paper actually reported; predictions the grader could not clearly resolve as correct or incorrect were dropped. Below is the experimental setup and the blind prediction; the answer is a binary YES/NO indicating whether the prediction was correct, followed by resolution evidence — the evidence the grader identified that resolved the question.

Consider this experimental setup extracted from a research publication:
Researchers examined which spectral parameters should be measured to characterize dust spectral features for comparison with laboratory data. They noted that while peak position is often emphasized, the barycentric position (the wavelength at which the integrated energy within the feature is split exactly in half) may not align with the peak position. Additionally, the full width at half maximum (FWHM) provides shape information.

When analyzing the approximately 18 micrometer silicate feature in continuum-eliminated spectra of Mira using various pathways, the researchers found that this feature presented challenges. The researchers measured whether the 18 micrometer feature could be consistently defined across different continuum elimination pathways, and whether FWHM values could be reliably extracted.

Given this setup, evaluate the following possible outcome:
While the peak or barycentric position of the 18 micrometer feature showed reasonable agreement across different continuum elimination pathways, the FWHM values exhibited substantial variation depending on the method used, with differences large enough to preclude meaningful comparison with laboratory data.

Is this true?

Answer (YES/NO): NO